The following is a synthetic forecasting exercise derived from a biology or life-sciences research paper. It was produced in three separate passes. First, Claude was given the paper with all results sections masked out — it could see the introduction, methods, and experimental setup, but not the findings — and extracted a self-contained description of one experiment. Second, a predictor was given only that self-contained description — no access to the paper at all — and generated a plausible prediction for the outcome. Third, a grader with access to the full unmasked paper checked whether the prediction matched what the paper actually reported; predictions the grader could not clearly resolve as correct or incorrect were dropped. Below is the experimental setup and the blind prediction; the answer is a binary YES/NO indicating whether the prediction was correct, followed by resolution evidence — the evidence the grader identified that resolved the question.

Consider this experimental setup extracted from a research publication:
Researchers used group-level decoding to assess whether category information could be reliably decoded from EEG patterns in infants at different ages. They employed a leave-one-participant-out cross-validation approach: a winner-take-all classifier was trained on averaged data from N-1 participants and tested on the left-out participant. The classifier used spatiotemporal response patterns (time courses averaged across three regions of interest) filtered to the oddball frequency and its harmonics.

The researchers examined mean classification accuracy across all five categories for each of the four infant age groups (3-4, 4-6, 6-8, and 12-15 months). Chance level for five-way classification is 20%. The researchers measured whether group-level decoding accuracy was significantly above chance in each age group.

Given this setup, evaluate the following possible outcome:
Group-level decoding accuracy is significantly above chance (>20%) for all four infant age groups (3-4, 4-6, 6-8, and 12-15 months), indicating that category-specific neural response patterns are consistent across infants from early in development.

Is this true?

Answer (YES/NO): NO